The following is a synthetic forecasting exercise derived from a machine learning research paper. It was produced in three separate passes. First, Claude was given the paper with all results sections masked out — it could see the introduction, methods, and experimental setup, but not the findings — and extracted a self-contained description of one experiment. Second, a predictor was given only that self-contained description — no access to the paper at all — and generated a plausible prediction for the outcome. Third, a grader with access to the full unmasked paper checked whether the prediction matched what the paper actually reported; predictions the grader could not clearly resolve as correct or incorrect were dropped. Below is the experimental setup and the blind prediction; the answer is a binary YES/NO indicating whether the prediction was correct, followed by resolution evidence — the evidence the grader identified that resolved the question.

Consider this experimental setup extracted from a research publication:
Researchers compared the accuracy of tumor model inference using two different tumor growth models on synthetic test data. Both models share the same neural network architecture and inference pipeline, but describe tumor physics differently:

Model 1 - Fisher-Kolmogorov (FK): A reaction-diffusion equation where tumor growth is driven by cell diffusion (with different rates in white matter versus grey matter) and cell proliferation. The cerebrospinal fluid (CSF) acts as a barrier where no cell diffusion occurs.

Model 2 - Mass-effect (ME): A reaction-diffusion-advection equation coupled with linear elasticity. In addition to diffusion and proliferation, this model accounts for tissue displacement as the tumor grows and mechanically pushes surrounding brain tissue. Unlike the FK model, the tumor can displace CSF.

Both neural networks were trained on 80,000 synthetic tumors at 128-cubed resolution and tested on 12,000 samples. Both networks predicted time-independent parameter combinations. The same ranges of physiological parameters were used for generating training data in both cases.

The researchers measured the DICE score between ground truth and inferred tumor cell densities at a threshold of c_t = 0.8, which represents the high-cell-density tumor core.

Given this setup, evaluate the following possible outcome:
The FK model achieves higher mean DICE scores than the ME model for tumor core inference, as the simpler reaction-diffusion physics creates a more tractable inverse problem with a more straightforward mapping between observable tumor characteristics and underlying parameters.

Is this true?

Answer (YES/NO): YES